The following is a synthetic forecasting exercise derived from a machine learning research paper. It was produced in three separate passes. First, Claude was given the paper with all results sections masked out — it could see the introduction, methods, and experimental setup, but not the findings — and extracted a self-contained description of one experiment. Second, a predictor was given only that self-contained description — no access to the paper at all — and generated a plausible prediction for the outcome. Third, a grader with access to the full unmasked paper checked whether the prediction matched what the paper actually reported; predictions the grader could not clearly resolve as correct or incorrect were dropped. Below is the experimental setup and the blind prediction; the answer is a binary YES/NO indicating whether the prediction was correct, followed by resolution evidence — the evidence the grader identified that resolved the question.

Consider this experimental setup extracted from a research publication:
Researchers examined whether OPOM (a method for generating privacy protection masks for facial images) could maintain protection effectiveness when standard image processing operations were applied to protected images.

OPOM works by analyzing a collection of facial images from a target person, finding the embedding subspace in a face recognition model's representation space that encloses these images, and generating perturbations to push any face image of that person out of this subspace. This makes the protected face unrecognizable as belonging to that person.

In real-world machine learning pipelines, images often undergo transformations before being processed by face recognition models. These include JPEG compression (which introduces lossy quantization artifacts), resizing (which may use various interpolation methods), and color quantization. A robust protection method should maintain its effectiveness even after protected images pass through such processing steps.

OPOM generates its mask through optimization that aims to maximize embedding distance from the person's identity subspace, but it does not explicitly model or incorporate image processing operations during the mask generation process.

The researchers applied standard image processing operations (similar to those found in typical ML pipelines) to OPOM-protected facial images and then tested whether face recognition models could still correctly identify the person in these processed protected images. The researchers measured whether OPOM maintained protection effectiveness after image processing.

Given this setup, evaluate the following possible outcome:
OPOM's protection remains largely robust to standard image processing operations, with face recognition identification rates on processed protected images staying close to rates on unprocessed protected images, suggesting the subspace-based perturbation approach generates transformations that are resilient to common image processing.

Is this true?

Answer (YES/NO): NO